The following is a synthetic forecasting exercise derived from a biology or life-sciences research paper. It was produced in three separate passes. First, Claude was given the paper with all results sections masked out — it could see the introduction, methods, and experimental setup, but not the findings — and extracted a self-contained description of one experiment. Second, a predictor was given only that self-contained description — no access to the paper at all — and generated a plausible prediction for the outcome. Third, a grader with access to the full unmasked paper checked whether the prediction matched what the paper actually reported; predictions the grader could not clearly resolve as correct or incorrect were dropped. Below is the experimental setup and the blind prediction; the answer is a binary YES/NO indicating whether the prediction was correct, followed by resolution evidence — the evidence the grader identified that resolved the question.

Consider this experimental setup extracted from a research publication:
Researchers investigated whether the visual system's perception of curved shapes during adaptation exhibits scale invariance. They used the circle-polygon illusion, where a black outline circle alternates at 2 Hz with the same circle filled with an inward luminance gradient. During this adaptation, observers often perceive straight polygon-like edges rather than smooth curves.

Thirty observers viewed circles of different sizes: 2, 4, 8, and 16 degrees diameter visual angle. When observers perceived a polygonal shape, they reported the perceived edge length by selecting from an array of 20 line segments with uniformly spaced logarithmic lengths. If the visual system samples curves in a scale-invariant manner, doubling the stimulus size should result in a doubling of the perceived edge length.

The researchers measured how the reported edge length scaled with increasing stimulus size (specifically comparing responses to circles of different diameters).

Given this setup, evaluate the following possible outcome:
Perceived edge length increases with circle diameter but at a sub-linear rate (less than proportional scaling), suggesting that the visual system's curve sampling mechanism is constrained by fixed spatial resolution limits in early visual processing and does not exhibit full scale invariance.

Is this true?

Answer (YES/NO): YES